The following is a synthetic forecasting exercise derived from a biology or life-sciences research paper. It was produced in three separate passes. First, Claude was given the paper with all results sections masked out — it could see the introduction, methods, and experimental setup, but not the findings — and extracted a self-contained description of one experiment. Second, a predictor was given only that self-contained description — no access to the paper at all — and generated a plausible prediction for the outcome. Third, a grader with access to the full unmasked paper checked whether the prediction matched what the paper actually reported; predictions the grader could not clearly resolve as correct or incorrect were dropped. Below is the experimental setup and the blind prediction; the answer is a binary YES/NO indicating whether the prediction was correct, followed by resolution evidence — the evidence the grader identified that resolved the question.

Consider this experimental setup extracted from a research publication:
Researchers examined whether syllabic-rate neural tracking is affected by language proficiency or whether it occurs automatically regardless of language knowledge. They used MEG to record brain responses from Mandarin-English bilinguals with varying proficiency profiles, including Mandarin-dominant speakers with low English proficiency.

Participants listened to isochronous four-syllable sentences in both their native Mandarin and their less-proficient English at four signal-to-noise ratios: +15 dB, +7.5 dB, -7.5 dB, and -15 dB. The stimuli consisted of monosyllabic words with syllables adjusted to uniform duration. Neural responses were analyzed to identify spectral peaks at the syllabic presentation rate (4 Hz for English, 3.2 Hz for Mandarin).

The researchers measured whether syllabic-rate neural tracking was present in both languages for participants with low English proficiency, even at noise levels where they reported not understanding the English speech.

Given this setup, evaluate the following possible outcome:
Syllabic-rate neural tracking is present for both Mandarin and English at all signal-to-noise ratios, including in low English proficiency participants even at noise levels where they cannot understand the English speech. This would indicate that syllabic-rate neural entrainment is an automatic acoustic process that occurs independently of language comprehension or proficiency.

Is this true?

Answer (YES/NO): YES